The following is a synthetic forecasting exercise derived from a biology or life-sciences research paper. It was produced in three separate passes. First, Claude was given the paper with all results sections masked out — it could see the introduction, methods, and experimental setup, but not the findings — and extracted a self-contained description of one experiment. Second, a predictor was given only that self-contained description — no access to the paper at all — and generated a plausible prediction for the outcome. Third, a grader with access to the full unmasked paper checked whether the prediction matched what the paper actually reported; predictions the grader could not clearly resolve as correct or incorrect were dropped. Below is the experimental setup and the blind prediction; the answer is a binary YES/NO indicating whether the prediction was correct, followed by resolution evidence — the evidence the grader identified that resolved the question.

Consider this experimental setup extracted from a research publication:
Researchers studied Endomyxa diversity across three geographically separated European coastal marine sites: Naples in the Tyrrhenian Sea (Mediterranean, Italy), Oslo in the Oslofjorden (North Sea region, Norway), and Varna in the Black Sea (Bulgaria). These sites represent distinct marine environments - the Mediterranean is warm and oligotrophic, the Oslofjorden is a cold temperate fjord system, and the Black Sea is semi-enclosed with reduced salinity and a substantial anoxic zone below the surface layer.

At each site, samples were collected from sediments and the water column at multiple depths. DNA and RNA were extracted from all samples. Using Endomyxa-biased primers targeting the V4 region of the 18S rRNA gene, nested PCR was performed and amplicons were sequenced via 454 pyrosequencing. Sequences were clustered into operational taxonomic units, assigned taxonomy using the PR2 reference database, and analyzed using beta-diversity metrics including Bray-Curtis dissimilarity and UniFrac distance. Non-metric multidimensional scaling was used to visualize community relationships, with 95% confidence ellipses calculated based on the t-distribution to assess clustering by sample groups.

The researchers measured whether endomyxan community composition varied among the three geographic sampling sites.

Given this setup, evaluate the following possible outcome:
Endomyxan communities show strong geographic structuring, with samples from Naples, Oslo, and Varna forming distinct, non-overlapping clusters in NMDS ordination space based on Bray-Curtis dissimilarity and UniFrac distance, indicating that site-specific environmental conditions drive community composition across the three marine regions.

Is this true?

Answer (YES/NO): NO